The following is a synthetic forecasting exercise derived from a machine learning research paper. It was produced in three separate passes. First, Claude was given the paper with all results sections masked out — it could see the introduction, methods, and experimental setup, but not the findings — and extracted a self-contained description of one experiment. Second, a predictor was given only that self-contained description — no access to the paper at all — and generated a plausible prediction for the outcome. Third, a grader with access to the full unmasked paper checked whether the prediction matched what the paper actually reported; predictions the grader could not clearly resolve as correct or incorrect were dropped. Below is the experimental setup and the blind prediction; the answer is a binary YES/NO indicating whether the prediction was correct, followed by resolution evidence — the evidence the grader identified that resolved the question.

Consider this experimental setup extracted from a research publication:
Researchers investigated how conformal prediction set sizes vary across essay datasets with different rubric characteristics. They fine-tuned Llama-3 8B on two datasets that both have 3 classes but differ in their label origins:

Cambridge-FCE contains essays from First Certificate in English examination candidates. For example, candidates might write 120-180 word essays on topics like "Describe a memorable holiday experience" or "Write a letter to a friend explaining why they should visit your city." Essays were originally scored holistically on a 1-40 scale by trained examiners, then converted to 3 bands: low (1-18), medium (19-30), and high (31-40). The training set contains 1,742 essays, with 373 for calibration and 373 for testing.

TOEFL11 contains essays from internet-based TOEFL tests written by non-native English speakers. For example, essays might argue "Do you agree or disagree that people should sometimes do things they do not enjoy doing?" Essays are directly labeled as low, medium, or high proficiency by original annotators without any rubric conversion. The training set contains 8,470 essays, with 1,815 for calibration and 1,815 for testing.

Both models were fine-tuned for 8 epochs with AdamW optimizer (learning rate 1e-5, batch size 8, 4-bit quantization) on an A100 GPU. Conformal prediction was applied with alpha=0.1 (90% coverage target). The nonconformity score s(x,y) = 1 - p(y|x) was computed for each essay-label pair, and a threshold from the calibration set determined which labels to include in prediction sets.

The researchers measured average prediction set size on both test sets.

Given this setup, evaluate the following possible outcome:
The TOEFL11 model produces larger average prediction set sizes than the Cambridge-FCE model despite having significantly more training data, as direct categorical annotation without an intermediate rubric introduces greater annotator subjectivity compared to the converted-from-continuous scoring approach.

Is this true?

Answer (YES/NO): NO